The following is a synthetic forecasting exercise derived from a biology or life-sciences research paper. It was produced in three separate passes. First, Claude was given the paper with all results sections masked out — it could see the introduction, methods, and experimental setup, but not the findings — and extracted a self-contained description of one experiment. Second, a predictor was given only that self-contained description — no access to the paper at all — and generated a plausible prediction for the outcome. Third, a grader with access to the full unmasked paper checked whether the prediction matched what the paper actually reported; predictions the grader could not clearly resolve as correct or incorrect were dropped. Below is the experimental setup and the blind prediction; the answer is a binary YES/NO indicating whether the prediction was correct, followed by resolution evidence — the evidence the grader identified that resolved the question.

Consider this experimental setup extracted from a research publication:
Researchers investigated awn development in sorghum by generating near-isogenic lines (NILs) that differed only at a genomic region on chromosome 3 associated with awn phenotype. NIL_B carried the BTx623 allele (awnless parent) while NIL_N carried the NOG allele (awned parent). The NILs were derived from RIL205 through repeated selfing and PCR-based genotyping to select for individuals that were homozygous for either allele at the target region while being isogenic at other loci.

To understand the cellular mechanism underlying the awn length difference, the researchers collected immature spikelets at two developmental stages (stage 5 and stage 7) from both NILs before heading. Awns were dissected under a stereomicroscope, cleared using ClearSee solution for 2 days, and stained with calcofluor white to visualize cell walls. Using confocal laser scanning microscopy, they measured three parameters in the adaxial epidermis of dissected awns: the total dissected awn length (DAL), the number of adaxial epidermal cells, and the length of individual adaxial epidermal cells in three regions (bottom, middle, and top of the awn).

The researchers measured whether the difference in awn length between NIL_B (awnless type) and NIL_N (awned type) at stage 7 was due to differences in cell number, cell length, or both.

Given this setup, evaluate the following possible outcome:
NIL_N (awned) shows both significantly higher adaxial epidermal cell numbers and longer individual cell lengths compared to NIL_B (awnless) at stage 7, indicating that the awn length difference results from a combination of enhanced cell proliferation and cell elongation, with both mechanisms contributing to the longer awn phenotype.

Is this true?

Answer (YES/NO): YES